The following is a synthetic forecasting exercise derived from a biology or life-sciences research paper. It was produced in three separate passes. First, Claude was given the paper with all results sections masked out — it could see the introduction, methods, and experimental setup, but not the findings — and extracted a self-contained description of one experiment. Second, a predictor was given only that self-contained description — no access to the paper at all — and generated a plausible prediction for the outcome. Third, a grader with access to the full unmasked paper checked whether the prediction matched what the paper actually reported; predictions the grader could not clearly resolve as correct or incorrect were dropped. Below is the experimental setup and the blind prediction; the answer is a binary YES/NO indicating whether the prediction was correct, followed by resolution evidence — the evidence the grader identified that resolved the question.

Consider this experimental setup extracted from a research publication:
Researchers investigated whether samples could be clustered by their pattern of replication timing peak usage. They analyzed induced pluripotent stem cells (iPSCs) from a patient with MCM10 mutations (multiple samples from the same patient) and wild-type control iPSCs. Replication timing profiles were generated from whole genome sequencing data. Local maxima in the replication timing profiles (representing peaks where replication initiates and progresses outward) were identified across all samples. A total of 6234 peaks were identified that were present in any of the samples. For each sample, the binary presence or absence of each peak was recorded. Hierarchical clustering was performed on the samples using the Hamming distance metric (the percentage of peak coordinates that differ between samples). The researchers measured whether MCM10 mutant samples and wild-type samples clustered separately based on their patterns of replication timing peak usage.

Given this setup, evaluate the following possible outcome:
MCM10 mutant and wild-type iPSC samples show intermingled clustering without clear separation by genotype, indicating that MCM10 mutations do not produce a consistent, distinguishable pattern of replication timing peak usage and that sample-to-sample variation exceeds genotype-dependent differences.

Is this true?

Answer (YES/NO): NO